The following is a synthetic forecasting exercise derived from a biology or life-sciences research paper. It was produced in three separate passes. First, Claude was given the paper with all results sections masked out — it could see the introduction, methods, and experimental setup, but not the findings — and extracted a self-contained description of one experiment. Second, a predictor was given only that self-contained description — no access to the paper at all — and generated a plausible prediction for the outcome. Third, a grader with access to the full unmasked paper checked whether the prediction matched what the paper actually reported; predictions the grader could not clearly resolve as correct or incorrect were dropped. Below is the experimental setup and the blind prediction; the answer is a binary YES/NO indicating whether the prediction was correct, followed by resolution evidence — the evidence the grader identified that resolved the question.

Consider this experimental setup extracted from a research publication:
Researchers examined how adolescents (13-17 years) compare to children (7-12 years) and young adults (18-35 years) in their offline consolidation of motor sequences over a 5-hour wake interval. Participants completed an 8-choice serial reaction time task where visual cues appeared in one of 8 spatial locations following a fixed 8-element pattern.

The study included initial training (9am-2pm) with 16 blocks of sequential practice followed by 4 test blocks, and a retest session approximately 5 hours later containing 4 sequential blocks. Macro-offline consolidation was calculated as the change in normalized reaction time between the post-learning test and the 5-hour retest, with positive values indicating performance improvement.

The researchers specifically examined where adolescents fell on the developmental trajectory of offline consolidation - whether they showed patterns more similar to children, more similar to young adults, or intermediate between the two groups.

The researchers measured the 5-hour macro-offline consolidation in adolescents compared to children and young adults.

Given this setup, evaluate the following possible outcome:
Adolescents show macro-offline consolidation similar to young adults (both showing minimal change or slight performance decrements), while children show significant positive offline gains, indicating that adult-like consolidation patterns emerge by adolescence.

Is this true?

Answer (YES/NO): NO